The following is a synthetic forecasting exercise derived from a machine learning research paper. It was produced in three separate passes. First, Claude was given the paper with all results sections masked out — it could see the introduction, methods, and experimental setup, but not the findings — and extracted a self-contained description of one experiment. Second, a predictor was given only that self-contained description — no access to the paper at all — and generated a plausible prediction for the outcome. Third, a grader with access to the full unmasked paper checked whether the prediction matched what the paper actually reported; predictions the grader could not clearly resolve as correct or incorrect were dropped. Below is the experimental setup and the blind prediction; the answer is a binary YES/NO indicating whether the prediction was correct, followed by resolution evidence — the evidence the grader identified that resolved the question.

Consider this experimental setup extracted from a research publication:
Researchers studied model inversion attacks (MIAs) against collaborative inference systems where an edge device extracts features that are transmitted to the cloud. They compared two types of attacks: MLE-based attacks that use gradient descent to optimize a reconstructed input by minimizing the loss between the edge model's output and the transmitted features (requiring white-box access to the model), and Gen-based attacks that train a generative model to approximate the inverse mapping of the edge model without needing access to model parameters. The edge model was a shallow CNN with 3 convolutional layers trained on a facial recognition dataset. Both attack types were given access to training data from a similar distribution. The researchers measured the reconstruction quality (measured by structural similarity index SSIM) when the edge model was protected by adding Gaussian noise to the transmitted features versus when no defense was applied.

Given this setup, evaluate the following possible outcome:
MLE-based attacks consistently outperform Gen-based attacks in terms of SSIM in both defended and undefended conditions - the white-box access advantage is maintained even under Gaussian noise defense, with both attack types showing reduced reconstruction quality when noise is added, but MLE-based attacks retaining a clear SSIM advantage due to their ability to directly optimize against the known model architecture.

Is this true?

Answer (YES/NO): NO